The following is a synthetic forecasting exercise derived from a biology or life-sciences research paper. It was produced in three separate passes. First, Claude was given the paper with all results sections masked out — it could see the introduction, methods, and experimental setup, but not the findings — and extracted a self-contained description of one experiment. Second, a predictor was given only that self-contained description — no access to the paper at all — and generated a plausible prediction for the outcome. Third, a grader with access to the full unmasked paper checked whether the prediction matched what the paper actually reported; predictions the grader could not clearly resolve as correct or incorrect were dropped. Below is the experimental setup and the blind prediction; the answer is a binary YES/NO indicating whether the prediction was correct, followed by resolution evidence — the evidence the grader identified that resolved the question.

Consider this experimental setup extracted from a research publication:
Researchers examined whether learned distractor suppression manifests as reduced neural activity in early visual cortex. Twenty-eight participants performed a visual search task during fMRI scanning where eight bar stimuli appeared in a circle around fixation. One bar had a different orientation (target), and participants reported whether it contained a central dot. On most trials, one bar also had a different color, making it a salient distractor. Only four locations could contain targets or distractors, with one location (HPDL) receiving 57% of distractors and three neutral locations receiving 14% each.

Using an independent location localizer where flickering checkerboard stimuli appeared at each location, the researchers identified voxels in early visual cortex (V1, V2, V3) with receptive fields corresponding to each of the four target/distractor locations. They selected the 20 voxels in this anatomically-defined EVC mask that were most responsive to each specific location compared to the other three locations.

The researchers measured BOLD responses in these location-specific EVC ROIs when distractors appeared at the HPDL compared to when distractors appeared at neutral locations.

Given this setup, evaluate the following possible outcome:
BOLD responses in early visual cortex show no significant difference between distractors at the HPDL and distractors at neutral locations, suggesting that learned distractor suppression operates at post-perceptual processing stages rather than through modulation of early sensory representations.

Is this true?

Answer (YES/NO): NO